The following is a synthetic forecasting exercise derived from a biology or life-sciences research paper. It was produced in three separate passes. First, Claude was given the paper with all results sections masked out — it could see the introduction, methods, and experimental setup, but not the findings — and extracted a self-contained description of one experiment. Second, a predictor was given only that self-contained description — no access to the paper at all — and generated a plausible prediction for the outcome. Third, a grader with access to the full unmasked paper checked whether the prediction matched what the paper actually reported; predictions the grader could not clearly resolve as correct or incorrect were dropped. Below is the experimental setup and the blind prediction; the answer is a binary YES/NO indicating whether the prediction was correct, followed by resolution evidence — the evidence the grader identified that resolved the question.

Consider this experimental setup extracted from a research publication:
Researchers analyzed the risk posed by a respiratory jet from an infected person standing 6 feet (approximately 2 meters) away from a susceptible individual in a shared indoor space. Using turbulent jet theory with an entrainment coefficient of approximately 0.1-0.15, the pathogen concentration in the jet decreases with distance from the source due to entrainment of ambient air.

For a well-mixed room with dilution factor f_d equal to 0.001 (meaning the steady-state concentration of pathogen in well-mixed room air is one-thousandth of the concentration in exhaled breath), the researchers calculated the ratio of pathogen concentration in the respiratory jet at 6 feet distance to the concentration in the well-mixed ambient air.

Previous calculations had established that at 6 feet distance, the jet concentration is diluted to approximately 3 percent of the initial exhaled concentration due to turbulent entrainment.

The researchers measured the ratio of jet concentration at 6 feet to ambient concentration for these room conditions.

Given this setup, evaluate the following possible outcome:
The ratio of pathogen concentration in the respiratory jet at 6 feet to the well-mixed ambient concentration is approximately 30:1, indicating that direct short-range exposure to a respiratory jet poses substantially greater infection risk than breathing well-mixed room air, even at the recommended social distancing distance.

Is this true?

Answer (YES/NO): YES